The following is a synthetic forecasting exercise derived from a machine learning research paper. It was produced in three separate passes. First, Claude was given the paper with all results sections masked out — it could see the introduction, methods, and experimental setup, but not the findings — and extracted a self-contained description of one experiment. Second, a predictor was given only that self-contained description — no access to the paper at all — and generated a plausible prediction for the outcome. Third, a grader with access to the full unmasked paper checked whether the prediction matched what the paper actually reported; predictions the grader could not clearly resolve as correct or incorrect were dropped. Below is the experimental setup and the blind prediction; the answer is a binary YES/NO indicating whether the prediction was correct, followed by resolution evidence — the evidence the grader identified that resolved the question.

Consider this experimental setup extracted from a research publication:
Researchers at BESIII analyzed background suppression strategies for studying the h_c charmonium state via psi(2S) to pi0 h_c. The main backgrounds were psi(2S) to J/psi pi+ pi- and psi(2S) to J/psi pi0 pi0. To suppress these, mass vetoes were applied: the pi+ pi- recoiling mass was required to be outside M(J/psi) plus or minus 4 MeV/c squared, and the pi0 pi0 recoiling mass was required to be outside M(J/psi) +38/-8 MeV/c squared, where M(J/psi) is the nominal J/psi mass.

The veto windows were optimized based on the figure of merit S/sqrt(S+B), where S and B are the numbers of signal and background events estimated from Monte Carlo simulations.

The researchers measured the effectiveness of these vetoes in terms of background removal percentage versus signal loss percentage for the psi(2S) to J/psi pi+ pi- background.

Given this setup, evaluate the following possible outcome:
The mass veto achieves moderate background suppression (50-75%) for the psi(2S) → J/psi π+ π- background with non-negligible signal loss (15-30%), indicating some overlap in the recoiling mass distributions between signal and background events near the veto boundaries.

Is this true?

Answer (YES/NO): NO